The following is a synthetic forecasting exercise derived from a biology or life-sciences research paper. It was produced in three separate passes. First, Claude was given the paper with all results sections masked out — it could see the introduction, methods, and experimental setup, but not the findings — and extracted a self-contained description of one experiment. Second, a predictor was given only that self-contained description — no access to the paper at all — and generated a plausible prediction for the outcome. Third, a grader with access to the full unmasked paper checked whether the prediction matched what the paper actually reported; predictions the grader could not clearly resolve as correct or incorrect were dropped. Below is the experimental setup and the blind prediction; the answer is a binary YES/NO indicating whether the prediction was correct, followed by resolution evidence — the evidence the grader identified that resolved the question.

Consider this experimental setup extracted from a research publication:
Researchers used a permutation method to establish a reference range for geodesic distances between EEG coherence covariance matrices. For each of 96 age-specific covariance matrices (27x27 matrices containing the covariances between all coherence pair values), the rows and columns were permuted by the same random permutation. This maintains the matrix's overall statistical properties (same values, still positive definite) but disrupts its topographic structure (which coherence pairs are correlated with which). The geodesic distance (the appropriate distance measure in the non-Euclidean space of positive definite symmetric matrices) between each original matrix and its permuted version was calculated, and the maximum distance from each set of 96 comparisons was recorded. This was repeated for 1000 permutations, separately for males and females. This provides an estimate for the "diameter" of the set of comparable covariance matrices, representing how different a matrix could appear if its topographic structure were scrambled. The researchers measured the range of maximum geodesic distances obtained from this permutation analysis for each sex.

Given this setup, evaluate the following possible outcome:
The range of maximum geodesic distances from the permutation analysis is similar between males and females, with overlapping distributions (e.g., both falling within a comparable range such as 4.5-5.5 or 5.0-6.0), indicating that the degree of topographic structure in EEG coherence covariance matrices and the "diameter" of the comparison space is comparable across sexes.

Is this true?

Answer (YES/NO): YES